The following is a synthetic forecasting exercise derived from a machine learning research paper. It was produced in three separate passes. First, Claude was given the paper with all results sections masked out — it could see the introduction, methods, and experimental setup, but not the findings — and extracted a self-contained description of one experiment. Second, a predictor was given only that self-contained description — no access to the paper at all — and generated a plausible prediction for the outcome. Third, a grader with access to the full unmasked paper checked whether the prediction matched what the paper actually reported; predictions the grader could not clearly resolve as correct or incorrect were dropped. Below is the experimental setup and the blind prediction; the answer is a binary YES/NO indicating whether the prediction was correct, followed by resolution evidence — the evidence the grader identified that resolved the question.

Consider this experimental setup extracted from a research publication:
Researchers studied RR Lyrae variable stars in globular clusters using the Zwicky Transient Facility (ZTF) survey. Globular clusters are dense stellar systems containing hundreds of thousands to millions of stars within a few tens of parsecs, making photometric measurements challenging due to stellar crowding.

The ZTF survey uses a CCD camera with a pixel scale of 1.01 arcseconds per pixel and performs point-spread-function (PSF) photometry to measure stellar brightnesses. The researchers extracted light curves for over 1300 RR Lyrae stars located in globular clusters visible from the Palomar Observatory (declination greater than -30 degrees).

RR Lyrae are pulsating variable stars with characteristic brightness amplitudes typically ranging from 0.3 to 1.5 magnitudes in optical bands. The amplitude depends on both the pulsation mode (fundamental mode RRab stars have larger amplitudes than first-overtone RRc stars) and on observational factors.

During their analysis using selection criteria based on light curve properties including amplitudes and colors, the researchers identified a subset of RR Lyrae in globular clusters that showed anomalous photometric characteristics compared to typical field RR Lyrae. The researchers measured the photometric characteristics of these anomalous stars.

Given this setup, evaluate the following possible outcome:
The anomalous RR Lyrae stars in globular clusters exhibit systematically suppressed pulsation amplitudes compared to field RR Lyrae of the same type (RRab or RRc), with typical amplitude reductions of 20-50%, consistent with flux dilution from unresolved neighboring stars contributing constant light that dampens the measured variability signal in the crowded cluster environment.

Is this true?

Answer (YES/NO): NO